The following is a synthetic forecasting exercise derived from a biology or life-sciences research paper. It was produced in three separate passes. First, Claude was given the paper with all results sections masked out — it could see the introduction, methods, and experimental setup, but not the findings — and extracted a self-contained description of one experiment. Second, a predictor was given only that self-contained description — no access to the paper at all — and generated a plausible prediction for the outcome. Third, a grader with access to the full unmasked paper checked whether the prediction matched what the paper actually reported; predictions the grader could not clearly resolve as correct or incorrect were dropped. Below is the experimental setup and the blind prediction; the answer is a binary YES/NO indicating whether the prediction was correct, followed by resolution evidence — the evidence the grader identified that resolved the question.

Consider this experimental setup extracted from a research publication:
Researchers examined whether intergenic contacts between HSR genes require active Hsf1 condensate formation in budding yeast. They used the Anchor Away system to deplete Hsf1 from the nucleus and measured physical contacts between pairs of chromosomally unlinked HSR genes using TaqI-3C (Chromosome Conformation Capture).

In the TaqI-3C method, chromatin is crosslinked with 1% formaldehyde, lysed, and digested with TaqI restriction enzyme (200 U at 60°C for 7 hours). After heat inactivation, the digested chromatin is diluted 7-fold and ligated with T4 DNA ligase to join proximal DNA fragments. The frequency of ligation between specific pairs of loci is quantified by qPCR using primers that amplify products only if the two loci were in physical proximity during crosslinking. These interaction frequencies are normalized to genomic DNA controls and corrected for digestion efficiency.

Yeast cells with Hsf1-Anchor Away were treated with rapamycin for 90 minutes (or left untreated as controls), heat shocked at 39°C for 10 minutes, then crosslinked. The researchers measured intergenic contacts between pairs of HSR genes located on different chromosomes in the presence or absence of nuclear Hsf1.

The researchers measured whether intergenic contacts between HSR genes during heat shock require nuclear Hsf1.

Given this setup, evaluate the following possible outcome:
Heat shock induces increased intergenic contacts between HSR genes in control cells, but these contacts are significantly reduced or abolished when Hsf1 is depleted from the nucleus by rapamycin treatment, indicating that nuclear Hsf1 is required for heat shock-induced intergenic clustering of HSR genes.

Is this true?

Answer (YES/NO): YES